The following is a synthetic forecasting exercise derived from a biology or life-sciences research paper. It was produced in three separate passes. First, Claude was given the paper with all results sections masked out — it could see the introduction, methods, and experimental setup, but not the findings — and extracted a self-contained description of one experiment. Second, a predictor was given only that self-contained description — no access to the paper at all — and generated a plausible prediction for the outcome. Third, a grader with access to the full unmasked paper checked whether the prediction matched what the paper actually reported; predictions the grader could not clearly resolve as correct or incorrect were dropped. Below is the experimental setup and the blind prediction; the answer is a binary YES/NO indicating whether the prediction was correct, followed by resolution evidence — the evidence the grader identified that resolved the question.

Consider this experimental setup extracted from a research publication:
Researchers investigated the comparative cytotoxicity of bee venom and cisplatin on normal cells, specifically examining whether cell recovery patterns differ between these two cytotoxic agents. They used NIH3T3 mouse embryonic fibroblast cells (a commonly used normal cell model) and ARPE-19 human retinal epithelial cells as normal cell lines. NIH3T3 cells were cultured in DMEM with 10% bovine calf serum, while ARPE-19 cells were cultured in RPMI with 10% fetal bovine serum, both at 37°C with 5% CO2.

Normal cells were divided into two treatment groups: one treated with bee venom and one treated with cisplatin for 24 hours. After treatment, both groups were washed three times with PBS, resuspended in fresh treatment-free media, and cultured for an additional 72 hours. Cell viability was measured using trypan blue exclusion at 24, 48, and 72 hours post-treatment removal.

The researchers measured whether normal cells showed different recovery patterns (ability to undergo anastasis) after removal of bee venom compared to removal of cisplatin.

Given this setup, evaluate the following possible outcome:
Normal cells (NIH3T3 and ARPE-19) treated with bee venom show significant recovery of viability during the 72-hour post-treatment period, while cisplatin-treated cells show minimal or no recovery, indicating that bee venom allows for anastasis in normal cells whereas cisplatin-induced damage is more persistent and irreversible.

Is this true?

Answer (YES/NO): YES